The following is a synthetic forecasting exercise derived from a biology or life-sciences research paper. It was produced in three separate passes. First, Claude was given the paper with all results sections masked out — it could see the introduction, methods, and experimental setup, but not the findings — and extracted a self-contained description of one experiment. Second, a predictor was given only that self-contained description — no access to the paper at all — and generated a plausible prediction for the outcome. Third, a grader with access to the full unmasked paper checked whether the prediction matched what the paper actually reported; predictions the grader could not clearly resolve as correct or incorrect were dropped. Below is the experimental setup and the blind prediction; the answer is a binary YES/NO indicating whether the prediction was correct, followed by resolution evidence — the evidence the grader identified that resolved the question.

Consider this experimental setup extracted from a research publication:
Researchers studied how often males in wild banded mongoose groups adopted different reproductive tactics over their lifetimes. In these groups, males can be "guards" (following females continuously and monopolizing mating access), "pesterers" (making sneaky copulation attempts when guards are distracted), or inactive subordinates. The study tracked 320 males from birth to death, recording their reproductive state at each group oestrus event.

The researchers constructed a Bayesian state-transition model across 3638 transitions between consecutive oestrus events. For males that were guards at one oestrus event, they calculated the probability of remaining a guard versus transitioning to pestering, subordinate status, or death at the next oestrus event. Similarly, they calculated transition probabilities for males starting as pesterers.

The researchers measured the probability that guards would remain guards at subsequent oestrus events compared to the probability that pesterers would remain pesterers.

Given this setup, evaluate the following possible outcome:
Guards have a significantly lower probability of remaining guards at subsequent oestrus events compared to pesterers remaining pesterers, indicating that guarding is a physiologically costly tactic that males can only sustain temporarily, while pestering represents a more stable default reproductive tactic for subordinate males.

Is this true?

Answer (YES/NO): NO